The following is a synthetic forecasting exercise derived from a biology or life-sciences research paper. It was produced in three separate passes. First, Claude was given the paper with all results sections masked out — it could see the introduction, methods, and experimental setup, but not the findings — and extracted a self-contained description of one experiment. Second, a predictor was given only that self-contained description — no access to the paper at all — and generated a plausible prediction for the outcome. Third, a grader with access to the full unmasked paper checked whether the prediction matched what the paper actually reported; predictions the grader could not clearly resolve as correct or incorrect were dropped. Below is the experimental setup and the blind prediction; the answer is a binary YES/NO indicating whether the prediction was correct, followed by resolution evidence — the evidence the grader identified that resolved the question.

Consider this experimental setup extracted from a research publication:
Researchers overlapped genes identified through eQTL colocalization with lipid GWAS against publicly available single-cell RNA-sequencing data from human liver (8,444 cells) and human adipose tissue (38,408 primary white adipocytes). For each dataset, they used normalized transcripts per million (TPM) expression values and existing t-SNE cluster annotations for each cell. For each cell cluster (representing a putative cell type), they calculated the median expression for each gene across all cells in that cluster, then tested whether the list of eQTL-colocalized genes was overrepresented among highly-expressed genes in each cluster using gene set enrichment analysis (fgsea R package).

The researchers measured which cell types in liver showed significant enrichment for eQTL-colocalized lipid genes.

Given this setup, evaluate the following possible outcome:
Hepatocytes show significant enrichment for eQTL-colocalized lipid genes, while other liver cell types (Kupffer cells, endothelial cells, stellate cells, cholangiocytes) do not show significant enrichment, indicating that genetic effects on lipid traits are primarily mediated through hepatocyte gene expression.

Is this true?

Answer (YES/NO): YES